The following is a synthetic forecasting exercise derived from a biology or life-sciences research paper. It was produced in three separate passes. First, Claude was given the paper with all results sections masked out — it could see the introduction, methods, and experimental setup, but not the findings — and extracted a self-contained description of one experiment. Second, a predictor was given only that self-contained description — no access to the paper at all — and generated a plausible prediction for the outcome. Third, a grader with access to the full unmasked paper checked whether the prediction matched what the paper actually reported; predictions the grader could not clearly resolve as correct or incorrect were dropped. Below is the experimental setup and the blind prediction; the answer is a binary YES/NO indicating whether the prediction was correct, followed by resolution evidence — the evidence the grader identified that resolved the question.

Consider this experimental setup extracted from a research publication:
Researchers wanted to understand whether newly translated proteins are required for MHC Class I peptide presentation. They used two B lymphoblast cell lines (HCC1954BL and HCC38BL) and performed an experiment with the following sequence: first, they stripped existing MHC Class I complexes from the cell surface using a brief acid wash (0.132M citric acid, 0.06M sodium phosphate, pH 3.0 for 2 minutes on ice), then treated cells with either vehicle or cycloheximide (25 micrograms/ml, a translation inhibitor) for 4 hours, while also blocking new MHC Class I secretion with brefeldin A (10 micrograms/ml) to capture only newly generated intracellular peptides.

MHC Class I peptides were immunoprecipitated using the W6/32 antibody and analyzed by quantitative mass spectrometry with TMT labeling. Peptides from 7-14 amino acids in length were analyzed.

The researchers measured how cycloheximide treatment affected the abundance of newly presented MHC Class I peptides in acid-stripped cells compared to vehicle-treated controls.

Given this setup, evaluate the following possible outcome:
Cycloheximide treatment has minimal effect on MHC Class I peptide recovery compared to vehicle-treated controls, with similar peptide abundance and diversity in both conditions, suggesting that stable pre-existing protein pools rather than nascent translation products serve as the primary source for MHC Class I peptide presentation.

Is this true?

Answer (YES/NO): NO